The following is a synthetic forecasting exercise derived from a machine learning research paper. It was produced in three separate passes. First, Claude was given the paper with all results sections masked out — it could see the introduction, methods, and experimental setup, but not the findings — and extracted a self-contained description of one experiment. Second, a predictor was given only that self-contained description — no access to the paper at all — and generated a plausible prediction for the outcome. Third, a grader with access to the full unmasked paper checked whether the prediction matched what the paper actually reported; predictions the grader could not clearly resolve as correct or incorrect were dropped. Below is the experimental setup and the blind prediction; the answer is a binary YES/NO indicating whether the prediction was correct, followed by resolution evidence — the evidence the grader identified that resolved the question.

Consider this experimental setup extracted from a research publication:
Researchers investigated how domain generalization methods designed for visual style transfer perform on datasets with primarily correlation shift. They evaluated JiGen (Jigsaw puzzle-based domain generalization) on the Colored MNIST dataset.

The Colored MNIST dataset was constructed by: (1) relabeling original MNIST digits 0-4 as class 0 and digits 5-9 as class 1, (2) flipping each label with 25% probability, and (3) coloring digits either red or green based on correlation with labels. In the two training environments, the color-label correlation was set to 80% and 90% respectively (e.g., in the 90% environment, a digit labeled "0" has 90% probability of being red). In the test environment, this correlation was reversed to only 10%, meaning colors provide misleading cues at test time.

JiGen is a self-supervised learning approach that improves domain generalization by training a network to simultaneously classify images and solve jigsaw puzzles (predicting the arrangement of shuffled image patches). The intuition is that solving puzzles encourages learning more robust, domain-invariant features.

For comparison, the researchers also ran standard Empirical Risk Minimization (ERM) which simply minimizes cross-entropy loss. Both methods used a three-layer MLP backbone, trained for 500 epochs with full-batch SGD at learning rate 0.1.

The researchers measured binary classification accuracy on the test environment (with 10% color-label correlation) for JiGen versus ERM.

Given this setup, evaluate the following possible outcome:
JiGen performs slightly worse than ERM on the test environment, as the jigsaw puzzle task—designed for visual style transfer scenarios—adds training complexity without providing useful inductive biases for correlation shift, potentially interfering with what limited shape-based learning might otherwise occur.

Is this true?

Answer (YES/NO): NO